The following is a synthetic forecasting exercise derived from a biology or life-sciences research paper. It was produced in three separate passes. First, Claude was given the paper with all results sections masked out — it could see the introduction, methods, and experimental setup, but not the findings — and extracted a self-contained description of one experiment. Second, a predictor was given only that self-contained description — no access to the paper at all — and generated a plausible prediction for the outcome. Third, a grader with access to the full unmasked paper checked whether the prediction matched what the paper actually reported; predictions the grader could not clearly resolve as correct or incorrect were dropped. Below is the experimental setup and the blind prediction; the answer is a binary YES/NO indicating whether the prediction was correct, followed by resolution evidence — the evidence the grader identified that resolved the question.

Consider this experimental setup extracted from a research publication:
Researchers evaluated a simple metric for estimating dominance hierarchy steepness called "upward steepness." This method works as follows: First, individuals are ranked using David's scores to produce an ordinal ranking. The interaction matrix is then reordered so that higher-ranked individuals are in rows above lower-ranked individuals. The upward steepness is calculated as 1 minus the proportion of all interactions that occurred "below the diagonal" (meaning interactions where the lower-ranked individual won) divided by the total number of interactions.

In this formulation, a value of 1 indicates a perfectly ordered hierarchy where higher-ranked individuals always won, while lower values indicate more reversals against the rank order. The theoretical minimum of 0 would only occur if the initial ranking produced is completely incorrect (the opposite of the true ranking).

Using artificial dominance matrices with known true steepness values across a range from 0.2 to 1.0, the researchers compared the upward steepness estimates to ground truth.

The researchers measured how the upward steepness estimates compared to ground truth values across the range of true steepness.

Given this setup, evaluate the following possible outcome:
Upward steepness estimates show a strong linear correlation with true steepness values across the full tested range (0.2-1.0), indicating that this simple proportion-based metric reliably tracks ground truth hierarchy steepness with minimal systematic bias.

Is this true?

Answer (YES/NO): NO